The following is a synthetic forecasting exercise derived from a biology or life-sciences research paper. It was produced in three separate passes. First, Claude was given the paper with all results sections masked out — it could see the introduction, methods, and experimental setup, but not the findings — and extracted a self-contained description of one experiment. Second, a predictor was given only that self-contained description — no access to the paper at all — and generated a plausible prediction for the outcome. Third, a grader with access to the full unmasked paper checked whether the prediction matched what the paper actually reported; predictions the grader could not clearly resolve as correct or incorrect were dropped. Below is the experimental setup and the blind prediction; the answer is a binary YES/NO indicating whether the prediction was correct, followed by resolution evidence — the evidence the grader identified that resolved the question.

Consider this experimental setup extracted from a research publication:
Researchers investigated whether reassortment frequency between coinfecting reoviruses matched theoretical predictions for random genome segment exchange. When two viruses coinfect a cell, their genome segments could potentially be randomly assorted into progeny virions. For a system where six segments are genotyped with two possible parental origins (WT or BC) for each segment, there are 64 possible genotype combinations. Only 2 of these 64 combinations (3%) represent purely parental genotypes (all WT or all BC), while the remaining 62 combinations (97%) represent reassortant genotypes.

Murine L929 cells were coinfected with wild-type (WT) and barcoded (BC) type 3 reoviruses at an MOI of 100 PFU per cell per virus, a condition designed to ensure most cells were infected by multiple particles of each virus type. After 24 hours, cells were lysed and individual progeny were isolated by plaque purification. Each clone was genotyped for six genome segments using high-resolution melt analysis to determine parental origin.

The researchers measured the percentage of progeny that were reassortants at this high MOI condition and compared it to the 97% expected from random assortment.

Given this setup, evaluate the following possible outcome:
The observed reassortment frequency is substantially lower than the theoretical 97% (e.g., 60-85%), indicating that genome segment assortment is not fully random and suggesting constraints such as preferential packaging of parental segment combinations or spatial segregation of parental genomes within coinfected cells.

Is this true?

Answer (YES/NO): YES